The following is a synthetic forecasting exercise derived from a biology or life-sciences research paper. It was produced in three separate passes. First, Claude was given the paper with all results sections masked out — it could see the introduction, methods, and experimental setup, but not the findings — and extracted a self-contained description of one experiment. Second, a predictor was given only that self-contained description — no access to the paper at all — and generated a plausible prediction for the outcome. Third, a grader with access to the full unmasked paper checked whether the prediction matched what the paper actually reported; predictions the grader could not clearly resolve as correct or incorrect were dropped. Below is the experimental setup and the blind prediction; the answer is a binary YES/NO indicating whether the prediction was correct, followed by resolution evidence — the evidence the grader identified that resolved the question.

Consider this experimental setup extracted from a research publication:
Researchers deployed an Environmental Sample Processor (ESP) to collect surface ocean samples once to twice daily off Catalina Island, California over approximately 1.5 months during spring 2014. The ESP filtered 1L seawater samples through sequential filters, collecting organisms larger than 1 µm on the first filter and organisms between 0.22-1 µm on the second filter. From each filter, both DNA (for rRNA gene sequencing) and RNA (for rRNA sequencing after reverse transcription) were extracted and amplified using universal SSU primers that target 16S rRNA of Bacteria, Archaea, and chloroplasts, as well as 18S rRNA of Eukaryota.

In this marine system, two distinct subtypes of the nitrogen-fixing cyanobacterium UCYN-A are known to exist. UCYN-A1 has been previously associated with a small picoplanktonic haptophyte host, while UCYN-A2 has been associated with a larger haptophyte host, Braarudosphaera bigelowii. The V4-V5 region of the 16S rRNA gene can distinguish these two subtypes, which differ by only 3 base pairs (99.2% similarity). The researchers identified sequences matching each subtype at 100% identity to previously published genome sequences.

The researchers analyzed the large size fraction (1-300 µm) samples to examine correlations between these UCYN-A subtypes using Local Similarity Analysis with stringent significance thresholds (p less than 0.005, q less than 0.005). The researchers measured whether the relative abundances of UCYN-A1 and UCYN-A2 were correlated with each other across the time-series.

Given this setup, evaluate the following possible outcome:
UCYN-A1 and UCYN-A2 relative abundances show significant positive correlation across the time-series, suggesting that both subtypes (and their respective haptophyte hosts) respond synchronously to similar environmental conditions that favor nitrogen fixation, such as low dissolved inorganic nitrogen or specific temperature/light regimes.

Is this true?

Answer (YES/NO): YES